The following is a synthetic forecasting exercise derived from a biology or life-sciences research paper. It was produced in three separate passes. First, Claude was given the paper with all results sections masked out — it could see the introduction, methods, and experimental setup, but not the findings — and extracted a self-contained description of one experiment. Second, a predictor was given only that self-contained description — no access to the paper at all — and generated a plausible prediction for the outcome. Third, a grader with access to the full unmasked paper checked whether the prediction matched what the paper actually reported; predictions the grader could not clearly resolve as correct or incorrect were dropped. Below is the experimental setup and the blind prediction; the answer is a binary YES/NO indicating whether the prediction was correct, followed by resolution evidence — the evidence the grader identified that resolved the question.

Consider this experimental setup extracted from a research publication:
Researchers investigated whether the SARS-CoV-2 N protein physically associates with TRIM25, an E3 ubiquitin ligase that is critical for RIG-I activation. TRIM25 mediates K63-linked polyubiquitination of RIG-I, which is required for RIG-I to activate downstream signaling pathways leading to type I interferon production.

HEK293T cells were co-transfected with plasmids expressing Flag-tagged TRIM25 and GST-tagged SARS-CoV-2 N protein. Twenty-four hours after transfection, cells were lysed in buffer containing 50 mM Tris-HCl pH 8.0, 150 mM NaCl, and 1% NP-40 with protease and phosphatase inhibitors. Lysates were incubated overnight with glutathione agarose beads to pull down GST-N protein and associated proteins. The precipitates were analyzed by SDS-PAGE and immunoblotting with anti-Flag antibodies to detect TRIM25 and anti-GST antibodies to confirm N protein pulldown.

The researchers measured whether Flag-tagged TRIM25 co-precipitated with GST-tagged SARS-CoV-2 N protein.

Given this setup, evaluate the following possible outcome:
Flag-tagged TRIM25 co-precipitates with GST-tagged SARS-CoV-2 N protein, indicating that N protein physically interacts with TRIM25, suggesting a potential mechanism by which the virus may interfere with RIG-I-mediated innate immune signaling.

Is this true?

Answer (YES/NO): YES